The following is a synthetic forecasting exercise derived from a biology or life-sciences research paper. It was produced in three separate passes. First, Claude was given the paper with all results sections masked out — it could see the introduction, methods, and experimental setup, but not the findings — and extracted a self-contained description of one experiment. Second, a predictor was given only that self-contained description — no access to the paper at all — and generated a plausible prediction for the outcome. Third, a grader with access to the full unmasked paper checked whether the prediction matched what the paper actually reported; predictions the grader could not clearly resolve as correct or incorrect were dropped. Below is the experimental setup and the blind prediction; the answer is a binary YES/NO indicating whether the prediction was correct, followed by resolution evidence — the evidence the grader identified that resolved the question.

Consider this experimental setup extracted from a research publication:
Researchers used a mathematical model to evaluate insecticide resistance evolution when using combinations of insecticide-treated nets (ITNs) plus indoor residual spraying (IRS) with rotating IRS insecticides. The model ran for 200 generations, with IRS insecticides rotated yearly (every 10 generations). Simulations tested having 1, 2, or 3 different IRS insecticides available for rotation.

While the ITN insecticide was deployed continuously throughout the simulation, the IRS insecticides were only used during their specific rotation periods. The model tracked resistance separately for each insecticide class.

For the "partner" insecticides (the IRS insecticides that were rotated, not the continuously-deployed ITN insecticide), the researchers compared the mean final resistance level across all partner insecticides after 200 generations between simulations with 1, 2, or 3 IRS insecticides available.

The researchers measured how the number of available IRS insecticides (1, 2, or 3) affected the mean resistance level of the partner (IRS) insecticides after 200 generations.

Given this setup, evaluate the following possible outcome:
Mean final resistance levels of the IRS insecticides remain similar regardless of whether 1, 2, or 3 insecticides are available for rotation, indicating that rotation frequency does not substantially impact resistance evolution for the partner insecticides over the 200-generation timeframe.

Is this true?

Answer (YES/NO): NO